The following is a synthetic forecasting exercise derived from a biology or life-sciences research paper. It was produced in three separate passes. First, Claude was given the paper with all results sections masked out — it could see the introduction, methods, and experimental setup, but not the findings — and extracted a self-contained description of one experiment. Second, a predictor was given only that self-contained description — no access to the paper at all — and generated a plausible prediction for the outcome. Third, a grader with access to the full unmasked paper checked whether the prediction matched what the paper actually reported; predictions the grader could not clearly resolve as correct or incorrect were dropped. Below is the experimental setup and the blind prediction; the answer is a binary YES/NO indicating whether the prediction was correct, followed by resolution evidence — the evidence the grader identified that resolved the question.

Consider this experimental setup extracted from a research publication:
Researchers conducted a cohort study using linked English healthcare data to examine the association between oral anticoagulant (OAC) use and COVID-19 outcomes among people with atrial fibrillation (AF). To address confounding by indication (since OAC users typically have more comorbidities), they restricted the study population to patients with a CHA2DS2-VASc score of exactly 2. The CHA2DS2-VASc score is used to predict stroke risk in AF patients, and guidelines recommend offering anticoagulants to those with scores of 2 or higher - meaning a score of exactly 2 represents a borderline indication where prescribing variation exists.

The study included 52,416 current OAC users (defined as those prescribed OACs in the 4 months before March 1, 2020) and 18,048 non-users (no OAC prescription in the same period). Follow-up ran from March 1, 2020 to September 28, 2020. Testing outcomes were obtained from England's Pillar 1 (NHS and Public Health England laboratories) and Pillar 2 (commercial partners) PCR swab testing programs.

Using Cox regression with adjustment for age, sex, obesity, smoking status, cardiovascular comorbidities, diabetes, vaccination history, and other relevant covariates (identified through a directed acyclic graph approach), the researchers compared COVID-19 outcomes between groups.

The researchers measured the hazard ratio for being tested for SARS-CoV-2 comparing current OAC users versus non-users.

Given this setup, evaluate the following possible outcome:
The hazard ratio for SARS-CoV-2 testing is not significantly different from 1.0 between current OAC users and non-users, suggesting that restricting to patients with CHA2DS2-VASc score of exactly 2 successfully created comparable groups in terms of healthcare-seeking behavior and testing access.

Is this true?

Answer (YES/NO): YES